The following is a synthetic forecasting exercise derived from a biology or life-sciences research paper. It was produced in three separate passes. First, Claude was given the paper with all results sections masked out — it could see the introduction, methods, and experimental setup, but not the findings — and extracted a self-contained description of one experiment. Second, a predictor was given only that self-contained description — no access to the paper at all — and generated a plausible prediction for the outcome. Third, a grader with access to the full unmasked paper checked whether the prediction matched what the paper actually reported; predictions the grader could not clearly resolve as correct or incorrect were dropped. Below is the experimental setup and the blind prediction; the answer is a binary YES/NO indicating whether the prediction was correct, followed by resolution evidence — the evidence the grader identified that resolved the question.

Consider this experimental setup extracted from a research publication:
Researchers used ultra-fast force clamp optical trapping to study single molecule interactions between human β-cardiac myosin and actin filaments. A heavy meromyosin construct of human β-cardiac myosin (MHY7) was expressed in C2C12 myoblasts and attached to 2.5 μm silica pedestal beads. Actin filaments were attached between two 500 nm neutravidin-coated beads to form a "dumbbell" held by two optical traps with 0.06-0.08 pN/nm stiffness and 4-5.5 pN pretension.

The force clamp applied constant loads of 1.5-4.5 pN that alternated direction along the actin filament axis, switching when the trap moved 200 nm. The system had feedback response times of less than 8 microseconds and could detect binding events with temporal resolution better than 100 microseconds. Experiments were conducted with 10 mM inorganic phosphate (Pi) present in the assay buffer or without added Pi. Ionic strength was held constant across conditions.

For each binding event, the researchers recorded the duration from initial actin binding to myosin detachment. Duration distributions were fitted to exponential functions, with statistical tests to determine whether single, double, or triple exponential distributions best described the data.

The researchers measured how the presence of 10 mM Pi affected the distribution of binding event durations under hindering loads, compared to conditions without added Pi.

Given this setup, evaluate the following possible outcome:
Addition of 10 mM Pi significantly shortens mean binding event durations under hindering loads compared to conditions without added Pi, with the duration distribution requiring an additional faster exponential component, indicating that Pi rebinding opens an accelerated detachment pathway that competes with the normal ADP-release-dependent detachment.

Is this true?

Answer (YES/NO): NO